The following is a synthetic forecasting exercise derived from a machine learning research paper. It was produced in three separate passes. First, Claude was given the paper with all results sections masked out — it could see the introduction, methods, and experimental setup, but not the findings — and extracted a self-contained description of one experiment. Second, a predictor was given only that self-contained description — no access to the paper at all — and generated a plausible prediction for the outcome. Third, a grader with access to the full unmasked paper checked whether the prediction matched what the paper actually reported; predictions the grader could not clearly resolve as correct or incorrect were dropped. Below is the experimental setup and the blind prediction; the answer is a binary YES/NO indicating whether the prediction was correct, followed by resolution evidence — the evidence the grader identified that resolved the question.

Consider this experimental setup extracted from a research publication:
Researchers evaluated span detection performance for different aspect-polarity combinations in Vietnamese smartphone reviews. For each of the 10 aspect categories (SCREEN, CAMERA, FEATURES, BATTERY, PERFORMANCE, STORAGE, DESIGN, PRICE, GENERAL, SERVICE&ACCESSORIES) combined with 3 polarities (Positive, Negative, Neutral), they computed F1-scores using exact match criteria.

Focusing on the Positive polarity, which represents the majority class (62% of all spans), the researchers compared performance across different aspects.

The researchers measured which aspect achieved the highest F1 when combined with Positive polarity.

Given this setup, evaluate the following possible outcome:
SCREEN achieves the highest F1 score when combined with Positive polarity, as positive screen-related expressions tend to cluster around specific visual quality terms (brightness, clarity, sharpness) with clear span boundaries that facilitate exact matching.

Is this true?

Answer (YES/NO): NO